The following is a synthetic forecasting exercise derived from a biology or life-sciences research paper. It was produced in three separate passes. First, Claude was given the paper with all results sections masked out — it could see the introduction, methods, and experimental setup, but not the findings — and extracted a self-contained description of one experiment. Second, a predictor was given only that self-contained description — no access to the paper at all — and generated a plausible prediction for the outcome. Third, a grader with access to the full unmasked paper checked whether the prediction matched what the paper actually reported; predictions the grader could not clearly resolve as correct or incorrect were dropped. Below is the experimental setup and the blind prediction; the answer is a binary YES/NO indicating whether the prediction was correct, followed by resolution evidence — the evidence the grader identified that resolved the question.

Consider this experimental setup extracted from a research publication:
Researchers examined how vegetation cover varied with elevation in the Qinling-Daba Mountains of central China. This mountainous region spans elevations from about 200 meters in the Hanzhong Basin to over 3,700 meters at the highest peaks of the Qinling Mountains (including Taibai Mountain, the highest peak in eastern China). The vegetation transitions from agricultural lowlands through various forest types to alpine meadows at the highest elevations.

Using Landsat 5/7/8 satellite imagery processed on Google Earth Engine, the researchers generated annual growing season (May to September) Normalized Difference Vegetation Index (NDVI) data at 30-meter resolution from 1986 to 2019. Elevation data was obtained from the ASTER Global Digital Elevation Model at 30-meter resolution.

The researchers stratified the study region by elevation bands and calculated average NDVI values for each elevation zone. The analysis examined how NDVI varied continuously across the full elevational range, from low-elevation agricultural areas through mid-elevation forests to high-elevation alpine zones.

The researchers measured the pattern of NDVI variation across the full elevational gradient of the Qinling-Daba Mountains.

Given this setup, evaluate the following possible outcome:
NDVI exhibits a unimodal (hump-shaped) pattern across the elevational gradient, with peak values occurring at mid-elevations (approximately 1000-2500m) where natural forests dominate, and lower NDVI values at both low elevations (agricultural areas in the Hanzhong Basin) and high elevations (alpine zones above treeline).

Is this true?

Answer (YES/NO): NO